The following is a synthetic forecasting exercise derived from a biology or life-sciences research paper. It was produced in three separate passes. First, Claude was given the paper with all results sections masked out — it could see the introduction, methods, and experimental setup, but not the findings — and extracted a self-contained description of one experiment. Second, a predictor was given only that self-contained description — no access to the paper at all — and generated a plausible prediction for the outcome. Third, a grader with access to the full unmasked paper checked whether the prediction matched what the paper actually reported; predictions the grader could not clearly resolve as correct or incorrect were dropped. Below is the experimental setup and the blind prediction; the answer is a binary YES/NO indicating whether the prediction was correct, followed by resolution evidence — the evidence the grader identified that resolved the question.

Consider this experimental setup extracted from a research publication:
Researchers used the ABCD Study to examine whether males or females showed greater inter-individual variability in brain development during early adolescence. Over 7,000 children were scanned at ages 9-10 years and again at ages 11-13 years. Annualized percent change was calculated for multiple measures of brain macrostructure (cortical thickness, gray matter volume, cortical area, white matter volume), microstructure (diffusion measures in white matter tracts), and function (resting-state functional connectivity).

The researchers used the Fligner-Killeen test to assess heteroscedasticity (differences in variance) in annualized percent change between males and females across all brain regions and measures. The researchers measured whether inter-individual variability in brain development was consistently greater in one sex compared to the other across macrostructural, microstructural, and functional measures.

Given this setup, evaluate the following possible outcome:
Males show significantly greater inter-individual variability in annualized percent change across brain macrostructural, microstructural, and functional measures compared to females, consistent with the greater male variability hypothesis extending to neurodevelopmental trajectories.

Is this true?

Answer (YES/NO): NO